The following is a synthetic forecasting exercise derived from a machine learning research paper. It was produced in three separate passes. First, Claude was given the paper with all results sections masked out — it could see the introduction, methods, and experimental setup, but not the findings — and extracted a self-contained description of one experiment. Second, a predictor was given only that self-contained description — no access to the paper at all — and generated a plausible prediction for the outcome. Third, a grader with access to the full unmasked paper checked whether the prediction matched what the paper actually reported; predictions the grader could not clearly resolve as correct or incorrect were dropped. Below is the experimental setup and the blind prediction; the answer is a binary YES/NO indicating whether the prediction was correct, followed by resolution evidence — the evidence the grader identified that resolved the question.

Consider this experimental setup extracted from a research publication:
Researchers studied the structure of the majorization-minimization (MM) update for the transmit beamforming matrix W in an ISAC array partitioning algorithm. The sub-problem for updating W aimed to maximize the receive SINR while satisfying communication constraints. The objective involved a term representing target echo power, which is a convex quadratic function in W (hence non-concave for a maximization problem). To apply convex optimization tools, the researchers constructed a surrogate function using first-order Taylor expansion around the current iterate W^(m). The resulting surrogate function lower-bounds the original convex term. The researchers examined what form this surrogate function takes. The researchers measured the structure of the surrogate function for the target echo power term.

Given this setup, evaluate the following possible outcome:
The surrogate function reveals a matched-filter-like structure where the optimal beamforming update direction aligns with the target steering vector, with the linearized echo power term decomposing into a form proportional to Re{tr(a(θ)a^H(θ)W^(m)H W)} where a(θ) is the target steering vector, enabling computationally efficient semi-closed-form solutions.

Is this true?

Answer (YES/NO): NO